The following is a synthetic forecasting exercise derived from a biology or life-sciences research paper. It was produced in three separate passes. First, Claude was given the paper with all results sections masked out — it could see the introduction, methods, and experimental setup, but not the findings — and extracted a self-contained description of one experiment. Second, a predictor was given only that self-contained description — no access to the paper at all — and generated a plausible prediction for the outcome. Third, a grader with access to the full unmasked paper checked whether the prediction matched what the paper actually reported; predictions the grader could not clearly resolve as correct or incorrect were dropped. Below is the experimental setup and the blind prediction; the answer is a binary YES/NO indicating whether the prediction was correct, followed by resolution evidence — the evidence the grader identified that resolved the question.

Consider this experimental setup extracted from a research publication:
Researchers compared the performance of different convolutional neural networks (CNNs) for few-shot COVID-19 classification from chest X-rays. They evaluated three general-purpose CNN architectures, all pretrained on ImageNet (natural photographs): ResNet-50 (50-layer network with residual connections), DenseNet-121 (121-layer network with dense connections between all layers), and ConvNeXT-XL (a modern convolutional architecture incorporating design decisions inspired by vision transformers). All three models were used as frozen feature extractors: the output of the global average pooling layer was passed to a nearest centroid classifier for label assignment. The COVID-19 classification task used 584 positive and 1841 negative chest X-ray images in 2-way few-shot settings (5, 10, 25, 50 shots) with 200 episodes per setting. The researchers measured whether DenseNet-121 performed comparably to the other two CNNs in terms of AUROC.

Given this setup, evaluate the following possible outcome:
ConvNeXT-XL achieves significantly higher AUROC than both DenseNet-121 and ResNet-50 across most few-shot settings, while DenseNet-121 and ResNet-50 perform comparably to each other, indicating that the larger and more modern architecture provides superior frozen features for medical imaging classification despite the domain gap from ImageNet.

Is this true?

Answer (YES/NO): NO